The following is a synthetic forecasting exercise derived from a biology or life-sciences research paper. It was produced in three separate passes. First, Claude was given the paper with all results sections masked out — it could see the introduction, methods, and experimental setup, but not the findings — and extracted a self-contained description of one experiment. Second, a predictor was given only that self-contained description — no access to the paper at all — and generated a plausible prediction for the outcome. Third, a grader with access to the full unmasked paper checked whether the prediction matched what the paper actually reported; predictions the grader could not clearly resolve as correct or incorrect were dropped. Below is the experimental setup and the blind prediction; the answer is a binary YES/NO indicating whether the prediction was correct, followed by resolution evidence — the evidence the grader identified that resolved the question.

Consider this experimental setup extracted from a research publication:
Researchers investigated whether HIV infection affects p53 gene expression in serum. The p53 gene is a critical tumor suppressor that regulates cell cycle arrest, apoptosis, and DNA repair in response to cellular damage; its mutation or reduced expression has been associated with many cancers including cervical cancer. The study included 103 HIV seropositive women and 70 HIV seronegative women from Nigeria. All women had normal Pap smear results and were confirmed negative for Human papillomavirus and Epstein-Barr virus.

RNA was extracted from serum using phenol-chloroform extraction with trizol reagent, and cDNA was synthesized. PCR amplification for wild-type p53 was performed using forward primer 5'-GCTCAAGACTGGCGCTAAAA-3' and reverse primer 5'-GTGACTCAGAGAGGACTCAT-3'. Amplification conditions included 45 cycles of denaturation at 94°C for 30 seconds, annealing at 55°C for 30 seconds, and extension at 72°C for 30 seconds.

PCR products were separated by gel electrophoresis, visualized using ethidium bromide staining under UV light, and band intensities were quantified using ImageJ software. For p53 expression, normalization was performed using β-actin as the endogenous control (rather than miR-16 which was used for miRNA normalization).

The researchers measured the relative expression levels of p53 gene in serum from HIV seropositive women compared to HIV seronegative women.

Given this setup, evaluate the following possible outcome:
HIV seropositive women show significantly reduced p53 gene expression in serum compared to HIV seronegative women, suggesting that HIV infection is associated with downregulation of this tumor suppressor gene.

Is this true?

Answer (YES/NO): YES